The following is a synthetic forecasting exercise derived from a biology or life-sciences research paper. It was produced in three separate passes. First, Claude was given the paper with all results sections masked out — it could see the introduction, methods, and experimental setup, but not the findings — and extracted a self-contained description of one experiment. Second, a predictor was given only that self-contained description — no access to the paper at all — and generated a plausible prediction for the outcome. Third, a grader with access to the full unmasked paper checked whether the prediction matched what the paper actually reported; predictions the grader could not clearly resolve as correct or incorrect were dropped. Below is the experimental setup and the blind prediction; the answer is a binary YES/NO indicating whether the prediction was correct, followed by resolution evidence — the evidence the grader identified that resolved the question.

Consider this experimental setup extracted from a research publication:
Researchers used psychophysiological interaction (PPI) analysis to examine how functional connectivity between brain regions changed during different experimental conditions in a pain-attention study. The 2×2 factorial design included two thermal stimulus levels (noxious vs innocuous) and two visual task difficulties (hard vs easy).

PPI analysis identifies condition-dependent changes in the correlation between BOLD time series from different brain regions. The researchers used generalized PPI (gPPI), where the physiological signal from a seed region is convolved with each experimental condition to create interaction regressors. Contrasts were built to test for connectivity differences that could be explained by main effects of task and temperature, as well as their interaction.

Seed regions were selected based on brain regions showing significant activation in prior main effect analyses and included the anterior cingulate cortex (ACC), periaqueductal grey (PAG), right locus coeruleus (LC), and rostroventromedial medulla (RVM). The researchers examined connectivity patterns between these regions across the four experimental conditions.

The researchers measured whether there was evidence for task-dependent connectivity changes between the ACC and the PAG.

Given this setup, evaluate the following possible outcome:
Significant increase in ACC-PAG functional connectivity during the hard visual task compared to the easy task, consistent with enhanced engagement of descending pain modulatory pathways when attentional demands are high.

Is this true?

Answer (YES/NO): YES